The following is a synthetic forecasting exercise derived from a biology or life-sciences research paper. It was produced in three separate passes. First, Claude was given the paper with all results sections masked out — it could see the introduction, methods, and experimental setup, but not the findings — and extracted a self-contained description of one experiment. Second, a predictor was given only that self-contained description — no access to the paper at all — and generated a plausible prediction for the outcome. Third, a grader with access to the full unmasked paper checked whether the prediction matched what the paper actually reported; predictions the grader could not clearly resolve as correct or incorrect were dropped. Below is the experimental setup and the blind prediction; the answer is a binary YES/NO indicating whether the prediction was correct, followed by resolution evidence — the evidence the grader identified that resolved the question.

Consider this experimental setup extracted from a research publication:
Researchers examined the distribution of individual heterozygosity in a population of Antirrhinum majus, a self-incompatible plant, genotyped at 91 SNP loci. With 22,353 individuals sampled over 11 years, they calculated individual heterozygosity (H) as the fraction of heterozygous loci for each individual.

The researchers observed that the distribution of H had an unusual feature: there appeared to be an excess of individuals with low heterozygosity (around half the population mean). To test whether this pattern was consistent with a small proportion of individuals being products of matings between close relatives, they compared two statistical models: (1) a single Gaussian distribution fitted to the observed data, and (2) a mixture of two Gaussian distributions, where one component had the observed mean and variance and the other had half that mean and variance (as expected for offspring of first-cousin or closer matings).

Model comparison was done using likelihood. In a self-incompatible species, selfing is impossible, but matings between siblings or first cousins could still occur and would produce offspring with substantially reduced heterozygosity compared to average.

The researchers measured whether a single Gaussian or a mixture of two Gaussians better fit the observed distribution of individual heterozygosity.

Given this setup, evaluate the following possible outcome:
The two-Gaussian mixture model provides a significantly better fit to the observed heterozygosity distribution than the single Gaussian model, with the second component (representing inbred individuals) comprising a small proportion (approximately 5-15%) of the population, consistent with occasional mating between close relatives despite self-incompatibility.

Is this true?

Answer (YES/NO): NO